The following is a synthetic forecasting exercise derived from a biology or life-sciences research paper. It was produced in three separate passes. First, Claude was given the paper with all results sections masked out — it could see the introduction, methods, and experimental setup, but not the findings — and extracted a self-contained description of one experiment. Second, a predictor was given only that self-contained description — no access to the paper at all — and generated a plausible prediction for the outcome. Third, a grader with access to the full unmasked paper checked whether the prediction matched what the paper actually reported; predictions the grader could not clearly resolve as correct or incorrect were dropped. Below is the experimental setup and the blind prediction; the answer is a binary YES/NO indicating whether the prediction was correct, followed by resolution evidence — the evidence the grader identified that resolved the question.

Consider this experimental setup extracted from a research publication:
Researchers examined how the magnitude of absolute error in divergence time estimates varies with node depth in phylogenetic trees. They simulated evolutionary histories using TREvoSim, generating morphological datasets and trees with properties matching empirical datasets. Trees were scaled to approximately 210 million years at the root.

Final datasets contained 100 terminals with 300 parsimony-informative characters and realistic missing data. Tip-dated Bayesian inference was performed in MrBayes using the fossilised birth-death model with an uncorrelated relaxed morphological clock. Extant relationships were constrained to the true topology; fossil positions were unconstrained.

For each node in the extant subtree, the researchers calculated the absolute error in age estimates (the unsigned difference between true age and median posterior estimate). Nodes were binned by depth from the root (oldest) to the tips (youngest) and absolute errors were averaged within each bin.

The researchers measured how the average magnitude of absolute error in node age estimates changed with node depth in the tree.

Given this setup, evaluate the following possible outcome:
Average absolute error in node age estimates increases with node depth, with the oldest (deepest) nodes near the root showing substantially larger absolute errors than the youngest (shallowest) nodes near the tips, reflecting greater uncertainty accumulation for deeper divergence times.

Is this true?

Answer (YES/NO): NO